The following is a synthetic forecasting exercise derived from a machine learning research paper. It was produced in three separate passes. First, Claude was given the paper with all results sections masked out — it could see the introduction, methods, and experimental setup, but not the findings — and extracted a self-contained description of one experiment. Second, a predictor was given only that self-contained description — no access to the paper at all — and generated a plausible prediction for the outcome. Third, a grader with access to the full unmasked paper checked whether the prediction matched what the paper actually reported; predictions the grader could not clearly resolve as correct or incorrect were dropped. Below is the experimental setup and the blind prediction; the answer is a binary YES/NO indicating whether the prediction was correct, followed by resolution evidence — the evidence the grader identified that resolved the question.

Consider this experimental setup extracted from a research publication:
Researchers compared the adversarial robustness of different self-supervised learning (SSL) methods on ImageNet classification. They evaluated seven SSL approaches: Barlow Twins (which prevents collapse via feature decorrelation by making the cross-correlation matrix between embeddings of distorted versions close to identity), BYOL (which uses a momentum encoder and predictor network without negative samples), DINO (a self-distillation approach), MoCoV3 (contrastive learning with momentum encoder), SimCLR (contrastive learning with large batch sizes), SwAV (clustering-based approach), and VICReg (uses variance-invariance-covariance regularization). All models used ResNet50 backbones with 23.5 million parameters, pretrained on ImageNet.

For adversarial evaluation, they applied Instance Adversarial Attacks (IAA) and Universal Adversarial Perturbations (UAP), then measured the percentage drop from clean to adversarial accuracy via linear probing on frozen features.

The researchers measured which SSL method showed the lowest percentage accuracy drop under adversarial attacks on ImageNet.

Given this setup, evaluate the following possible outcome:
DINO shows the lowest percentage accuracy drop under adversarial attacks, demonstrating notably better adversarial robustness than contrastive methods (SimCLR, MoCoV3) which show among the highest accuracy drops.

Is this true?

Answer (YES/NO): NO